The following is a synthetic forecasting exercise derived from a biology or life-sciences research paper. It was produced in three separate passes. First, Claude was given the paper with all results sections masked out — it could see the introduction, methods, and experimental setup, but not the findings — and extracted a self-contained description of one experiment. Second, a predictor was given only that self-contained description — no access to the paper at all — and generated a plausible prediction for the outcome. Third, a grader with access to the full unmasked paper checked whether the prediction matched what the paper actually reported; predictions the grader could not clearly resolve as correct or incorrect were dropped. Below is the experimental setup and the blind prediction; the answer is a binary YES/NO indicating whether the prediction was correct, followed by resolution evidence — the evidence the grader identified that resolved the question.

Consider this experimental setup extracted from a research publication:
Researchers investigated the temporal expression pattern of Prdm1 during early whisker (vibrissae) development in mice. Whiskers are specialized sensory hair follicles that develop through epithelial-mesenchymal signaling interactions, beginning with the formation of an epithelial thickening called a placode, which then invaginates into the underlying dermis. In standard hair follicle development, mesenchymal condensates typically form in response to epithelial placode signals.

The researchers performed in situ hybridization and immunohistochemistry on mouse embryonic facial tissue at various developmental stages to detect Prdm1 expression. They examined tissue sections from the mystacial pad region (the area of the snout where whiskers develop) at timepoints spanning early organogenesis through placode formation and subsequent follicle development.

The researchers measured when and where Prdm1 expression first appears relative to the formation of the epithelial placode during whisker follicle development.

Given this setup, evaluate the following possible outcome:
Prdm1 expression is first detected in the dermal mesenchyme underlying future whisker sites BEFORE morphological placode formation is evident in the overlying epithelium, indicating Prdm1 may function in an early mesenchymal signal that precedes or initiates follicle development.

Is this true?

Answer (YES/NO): YES